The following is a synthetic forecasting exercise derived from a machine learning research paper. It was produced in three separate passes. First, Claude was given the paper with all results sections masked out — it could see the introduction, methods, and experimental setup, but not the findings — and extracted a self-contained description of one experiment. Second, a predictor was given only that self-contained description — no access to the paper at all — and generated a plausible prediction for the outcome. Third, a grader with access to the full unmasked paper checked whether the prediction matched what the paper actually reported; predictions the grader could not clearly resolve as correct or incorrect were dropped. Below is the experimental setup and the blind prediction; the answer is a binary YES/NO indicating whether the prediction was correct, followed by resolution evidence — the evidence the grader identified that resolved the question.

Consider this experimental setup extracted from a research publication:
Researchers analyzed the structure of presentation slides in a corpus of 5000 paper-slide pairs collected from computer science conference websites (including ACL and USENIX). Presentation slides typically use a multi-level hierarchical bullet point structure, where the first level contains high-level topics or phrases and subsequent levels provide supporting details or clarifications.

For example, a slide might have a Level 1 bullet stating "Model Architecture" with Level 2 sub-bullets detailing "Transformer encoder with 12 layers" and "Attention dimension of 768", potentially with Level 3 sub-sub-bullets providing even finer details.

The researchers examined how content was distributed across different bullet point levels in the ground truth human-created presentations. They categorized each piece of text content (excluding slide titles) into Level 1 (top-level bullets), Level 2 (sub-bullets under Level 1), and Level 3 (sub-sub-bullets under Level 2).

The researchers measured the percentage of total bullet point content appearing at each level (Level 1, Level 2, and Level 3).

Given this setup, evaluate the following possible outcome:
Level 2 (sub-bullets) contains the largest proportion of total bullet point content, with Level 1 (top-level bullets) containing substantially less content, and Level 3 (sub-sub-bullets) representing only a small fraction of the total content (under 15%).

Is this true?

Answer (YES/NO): NO